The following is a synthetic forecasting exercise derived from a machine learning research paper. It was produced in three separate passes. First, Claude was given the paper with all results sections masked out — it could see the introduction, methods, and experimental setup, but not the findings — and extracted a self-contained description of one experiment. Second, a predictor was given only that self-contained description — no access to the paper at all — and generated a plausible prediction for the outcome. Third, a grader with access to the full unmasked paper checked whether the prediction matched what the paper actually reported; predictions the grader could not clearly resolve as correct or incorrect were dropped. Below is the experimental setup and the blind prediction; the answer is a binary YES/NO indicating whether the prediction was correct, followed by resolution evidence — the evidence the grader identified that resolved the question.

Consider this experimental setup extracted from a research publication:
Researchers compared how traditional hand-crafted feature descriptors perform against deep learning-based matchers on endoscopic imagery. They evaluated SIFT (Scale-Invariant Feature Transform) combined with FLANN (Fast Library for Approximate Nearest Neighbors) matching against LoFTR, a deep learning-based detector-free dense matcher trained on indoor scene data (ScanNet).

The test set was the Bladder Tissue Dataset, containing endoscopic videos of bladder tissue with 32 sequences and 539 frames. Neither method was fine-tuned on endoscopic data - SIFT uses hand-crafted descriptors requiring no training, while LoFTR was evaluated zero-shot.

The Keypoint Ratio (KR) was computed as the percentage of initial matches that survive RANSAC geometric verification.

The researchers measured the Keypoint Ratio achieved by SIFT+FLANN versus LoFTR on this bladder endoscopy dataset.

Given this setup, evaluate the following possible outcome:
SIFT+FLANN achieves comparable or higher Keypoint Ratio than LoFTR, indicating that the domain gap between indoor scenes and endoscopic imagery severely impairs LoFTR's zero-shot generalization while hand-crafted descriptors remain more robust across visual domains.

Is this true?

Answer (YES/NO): NO